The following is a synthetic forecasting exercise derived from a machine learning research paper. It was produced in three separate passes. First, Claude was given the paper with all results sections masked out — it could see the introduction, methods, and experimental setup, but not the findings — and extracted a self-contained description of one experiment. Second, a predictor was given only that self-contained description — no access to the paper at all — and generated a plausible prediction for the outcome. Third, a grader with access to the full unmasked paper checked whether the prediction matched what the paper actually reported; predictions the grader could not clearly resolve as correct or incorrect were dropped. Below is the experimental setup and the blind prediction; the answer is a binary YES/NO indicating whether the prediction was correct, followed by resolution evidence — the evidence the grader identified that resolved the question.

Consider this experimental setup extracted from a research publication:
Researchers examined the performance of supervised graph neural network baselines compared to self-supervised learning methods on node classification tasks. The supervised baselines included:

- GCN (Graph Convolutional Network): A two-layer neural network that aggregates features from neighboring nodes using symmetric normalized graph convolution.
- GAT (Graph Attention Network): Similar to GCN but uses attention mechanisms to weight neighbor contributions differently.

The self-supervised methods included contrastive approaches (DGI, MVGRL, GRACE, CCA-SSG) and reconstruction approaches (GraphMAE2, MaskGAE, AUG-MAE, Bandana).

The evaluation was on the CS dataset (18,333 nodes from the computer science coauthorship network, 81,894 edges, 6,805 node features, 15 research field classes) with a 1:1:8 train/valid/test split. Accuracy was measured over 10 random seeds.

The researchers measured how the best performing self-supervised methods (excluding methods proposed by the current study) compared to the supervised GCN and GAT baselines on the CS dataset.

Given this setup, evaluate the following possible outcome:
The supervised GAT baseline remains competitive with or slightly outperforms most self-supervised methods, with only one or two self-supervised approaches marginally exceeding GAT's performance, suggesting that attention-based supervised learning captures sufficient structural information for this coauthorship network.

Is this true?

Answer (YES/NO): NO